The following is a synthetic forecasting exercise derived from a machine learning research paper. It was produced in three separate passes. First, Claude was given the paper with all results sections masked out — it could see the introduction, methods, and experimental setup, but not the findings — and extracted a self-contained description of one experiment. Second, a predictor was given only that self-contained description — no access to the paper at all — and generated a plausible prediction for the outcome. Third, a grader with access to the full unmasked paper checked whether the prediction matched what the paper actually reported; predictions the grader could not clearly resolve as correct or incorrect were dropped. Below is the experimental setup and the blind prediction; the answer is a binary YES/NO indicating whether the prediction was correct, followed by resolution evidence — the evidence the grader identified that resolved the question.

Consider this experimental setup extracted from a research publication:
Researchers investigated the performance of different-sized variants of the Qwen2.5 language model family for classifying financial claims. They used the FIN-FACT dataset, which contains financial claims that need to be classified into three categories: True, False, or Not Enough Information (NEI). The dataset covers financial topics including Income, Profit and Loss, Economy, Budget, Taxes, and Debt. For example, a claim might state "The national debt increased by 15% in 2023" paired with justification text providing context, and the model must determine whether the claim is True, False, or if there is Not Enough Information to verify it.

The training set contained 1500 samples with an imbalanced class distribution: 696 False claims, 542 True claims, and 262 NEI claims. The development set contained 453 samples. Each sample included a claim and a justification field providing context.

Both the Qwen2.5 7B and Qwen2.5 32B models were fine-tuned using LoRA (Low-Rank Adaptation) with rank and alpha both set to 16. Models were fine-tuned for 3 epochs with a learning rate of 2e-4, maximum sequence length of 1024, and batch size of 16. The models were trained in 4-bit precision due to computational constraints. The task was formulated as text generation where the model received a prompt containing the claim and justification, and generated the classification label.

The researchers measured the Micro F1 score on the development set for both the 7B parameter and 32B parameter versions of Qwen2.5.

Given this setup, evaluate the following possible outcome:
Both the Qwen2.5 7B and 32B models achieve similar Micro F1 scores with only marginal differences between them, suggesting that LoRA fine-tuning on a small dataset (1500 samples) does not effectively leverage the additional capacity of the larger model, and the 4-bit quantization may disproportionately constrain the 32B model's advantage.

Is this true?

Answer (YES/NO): NO